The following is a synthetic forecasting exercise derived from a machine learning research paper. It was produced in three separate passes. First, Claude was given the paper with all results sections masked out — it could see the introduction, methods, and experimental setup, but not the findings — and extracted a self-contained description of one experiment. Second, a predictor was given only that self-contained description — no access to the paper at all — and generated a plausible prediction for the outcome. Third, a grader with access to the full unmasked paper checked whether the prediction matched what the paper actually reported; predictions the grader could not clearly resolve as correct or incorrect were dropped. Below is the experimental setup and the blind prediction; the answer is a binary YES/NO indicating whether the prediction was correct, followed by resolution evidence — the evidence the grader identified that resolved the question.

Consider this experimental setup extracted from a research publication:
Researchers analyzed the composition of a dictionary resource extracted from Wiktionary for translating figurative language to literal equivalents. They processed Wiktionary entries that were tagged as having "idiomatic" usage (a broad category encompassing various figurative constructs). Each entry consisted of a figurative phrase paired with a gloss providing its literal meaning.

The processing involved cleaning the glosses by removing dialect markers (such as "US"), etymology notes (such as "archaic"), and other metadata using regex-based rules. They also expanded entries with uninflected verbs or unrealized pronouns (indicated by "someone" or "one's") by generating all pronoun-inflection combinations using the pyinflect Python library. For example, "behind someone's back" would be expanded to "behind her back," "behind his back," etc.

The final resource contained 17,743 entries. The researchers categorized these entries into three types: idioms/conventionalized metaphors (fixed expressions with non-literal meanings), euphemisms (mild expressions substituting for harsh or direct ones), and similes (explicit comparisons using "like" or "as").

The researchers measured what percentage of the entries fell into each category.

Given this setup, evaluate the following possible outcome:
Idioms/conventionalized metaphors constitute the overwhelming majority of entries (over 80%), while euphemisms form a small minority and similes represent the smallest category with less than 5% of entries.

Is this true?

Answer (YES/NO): YES